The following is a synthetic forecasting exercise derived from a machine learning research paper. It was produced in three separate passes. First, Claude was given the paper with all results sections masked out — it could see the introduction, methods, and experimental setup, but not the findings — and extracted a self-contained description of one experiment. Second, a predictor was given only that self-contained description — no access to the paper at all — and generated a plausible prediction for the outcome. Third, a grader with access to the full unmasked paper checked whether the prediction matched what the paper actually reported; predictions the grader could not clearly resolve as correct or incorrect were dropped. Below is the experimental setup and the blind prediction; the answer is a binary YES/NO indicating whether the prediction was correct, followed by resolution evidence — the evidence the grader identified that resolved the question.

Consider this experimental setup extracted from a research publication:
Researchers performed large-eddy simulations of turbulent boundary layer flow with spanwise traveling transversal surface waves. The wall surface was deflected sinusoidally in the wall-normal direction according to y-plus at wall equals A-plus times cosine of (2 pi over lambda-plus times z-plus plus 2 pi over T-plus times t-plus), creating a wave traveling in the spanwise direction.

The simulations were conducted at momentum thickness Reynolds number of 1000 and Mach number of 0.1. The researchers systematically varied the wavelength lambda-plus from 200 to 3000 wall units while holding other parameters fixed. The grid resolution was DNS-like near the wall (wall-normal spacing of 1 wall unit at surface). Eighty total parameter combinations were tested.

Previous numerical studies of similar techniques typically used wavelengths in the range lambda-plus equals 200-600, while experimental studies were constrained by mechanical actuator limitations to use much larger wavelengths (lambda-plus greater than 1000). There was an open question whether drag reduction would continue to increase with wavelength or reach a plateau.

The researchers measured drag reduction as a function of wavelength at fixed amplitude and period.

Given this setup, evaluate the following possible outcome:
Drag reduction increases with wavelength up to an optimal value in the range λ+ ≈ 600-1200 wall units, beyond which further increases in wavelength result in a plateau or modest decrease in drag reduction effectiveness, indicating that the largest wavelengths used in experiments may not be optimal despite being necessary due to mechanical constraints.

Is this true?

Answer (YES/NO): NO